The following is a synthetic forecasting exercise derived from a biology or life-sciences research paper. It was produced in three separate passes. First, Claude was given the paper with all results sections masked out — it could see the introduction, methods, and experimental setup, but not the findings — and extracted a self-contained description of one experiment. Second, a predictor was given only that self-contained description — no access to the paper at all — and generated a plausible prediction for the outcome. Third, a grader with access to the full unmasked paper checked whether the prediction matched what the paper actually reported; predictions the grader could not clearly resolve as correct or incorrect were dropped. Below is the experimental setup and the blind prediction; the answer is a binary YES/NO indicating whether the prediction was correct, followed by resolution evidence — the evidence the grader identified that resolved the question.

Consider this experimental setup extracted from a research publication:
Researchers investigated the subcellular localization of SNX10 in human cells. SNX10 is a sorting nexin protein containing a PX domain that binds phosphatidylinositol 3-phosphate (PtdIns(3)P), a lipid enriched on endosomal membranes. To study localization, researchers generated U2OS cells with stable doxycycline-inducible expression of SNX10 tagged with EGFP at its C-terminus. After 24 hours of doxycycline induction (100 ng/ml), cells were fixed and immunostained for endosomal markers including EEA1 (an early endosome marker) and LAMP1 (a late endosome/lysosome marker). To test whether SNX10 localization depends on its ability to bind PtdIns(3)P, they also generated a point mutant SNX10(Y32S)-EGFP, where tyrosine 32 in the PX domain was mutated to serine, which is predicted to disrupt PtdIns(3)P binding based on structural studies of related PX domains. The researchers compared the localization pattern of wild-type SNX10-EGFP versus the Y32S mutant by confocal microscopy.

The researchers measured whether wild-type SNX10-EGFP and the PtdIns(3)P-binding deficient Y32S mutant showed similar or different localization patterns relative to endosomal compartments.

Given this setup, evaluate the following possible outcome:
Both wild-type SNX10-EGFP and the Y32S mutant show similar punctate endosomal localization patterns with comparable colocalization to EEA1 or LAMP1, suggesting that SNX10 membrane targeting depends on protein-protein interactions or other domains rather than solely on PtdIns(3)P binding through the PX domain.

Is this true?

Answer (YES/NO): NO